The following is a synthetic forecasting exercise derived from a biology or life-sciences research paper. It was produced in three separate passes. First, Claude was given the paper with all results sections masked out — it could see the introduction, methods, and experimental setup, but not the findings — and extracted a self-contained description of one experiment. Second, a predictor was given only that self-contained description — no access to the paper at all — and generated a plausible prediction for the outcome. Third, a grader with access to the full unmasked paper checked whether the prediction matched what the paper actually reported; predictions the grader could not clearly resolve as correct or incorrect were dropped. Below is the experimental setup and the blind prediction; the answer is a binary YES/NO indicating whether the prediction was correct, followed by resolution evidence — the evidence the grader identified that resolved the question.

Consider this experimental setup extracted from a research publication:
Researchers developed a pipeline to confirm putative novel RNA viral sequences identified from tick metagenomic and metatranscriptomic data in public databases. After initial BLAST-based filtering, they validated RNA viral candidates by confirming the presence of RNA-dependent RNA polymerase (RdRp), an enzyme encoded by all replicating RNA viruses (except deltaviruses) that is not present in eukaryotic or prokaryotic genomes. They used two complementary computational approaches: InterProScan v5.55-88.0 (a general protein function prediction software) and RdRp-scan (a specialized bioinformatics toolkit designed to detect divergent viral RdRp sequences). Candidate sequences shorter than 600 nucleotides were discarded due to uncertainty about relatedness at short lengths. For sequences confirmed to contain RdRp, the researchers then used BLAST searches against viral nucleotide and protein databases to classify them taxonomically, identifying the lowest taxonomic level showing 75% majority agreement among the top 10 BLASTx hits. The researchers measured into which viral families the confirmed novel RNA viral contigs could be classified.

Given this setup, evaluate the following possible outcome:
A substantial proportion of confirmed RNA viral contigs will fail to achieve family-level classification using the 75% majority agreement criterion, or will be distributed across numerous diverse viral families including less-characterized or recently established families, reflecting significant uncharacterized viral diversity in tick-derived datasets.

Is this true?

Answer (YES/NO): NO